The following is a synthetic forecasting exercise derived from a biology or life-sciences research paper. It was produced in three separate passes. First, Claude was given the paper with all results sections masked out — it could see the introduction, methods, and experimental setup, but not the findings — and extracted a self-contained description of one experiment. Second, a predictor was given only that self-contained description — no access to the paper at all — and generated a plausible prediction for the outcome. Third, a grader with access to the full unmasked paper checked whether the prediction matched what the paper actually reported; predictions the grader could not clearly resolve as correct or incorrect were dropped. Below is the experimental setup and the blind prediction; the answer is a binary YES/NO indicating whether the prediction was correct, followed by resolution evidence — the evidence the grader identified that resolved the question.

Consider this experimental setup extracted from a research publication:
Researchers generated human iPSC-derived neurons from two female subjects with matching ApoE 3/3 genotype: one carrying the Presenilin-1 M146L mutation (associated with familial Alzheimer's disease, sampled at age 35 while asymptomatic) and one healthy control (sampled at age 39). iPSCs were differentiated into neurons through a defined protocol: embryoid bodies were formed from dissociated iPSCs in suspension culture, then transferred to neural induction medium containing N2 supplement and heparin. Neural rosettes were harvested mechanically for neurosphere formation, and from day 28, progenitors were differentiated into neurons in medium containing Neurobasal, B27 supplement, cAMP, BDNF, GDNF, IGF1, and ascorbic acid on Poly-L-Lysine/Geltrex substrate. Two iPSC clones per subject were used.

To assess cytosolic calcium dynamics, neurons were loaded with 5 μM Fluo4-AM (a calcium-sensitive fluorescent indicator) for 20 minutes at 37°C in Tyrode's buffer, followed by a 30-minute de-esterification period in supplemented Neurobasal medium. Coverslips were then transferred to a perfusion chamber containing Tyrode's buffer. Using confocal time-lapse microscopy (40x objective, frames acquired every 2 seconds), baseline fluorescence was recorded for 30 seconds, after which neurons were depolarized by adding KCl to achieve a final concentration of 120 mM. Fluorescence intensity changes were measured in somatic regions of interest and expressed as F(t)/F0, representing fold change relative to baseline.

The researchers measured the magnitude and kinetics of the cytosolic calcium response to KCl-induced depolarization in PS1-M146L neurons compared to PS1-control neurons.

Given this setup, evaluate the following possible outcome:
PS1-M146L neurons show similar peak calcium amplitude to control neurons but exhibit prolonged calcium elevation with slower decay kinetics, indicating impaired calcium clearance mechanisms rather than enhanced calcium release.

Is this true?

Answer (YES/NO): NO